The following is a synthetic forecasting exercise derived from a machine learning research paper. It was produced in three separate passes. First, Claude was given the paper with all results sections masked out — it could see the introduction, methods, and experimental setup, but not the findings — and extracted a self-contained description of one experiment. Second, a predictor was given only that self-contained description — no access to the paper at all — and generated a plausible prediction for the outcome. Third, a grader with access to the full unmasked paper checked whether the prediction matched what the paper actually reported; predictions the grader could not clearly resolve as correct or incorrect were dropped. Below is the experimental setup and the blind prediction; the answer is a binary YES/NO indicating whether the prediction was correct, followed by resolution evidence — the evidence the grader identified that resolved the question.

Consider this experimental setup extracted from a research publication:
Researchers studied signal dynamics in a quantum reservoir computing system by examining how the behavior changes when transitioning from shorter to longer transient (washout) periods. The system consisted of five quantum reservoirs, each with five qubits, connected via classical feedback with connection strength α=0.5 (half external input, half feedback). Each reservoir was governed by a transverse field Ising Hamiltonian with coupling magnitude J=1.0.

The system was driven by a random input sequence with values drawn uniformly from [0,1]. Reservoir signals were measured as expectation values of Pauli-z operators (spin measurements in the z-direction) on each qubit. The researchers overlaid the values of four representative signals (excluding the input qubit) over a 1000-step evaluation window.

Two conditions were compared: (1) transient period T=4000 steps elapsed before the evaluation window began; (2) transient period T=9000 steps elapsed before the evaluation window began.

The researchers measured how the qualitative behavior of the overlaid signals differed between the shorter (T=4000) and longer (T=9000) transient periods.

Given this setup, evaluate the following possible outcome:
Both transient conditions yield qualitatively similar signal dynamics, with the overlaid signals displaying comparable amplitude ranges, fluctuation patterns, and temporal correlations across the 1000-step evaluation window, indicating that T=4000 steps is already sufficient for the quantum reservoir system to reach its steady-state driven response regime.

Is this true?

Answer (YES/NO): NO